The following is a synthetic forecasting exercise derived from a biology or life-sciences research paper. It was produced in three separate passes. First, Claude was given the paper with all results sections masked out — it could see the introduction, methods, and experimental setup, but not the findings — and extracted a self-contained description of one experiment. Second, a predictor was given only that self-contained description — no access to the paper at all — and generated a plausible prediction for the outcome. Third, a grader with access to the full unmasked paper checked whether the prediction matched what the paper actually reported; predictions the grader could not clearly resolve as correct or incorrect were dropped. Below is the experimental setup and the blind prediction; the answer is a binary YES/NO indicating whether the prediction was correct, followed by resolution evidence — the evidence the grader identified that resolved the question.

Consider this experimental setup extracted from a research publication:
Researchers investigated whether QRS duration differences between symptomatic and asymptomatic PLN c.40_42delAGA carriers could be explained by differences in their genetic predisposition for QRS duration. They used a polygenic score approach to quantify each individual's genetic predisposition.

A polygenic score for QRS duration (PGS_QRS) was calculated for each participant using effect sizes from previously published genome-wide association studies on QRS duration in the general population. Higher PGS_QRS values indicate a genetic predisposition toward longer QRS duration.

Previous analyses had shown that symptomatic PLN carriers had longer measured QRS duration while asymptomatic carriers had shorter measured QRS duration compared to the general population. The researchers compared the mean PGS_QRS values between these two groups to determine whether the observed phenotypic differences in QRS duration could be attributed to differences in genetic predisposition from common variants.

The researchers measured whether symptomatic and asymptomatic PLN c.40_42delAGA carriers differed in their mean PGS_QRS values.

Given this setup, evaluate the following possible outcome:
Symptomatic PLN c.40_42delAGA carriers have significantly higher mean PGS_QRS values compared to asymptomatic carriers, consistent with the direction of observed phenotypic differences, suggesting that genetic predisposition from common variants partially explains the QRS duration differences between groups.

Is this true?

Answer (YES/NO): NO